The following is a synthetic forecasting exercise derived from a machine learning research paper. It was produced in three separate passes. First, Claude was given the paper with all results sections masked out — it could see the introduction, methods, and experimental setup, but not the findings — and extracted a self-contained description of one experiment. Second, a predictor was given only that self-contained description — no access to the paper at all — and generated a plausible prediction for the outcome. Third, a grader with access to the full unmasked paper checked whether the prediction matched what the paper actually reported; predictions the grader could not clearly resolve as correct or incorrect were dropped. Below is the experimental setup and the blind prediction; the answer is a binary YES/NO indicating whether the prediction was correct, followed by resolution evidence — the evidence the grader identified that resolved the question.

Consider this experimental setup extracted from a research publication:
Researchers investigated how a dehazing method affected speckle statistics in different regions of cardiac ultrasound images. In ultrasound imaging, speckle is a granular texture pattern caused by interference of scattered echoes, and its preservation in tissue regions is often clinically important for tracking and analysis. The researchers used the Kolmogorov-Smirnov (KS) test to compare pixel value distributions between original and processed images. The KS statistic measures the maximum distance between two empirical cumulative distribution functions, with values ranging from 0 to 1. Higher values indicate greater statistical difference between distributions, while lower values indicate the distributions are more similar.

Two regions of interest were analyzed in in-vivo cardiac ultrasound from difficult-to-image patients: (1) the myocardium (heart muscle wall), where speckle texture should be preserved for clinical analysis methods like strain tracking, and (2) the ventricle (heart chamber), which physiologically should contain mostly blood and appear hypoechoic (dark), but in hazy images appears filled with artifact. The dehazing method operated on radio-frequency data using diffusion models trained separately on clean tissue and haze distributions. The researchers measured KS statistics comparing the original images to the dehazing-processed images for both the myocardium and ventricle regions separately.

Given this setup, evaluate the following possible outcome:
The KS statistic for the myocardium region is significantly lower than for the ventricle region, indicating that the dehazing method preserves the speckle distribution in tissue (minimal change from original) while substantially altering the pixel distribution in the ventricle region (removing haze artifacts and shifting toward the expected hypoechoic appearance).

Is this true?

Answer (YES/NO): YES